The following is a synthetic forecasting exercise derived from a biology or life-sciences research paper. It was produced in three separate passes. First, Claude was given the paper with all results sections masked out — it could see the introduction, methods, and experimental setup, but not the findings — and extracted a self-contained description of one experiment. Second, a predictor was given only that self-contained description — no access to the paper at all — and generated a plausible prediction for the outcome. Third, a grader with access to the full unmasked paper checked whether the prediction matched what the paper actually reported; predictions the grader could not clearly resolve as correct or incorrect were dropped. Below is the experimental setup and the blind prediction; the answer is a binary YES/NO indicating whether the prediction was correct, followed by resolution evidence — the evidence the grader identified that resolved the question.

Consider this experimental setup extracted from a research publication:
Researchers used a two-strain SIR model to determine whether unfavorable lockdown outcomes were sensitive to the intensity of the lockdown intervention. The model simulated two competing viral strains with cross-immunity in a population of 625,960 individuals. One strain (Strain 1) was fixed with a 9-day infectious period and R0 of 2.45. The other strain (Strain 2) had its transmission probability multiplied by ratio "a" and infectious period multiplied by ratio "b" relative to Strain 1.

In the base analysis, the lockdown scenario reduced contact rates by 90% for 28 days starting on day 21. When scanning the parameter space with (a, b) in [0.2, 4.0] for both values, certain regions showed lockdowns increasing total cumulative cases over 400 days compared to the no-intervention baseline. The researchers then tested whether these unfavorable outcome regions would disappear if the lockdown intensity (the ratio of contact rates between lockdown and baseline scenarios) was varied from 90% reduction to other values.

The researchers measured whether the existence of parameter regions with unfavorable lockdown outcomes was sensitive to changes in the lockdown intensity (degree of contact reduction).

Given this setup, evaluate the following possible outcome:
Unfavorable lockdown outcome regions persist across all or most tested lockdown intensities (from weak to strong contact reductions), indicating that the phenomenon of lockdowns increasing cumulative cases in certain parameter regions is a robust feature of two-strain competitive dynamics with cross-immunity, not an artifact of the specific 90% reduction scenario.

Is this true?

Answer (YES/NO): YES